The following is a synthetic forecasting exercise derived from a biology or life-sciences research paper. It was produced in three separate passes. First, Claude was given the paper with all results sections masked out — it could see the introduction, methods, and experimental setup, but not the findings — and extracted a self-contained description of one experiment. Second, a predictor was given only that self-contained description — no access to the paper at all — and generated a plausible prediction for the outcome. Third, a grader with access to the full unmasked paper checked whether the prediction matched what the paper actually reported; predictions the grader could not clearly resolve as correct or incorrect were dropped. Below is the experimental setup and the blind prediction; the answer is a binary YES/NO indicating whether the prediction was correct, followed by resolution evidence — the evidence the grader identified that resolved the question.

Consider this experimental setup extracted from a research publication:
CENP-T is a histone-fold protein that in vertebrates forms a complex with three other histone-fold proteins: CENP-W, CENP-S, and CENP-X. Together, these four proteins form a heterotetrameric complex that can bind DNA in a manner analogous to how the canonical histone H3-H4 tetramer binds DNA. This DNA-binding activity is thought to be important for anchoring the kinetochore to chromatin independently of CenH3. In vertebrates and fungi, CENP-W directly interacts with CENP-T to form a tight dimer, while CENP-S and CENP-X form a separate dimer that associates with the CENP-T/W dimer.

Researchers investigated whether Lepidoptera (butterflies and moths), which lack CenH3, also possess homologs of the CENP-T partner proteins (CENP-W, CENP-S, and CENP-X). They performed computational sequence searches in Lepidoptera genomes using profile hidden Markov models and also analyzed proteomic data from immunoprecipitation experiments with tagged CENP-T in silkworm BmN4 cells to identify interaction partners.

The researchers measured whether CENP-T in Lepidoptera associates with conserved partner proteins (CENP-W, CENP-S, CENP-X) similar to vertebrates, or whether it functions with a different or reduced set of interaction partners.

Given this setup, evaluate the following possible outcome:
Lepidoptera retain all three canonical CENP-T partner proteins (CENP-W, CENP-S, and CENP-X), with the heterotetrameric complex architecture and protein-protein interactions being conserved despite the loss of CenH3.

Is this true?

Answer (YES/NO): NO